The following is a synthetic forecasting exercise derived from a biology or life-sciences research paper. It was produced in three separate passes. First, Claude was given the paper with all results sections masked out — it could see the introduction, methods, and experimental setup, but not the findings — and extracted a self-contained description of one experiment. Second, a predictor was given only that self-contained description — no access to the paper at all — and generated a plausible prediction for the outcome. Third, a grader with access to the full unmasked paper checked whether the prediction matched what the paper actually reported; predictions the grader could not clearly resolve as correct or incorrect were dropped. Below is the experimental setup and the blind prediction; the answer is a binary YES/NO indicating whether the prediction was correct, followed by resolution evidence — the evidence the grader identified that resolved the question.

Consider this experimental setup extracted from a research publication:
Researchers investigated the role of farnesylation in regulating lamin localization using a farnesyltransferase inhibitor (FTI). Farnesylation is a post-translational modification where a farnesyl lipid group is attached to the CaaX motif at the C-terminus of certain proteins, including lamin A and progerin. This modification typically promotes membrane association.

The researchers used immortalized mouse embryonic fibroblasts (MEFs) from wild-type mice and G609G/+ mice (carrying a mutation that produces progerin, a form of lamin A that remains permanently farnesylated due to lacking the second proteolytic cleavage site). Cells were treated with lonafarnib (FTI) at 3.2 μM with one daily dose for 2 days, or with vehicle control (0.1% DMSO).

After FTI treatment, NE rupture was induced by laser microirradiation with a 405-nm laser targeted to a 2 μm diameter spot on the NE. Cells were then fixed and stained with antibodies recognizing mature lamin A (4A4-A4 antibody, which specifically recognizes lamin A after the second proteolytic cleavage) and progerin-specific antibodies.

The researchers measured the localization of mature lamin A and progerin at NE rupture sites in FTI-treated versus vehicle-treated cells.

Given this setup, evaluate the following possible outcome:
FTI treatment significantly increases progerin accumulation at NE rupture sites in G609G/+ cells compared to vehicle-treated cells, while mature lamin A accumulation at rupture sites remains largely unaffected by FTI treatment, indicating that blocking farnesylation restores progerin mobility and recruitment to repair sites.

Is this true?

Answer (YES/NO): NO